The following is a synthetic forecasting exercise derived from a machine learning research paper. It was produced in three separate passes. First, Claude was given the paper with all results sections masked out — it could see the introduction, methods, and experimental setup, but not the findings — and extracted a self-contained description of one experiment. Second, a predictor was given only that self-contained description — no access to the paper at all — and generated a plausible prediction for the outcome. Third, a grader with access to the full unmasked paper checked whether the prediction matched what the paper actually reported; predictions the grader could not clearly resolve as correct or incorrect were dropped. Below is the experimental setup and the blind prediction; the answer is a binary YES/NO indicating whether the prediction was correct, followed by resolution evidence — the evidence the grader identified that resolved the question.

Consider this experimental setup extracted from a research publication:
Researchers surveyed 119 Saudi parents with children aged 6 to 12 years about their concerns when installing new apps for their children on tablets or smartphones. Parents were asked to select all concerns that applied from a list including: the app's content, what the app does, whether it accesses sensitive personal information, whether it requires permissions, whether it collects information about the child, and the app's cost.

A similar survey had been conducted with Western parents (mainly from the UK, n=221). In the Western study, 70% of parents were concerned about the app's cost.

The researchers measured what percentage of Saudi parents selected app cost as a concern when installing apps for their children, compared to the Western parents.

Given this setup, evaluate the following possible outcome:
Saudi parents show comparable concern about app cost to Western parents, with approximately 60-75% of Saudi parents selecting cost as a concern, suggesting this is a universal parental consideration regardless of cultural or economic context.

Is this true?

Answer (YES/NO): NO